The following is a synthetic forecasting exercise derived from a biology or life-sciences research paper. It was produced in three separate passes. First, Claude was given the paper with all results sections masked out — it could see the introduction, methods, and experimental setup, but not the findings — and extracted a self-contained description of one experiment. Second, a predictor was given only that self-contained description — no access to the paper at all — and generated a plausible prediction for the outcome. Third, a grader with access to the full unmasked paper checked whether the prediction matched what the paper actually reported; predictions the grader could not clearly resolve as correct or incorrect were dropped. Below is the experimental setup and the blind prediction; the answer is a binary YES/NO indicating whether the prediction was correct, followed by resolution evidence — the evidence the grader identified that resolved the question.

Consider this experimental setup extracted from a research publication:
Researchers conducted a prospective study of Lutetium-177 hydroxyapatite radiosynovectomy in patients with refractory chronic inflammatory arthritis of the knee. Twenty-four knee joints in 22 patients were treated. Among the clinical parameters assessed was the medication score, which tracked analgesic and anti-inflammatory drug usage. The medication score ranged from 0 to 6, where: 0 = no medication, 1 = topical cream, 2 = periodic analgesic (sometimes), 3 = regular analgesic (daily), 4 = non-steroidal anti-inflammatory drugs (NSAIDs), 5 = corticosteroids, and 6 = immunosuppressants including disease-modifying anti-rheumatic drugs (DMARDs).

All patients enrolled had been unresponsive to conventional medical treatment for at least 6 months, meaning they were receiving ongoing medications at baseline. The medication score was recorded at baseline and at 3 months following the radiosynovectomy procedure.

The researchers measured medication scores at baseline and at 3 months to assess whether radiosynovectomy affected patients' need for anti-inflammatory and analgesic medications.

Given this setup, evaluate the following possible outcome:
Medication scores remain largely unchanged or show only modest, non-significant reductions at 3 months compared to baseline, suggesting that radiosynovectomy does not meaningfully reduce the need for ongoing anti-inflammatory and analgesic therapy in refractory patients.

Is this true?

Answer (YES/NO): NO